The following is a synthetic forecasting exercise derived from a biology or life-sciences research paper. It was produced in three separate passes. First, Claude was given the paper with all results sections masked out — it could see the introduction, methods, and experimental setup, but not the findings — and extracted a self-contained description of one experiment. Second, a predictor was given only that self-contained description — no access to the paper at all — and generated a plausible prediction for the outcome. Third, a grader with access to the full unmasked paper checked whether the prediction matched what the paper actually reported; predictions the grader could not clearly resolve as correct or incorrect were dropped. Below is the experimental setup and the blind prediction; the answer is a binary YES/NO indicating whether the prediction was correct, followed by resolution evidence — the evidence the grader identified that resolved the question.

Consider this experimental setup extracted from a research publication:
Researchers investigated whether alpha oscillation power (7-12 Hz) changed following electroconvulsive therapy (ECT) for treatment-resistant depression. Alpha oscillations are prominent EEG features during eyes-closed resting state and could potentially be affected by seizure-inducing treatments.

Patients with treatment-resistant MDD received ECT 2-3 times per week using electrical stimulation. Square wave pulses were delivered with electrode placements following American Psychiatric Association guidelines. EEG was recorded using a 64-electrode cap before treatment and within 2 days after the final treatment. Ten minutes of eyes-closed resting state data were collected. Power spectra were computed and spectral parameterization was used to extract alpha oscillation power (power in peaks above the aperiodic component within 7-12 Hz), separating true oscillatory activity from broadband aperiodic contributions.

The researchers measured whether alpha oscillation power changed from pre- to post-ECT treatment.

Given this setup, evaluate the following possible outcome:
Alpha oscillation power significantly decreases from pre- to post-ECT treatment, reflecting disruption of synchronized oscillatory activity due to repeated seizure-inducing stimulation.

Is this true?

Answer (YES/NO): YES